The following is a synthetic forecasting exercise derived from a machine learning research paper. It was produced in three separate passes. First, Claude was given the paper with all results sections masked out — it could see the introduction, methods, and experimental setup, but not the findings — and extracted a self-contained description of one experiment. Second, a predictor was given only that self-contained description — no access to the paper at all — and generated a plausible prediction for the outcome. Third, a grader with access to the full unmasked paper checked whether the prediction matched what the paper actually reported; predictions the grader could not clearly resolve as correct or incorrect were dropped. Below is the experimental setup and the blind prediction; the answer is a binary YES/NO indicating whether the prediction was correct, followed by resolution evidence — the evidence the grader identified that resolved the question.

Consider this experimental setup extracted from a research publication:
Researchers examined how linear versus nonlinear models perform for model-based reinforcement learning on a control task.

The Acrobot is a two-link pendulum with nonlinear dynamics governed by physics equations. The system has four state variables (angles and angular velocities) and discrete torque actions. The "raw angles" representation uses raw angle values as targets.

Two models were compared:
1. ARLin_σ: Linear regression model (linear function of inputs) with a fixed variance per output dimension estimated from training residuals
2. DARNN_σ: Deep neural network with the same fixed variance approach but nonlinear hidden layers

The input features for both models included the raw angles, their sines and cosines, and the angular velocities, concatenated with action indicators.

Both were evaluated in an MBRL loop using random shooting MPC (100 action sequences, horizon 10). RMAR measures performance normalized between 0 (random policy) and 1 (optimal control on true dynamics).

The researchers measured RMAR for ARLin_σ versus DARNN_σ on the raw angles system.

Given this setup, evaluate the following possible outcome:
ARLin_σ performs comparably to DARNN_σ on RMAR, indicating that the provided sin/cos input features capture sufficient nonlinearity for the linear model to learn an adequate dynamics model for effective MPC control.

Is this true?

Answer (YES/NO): NO